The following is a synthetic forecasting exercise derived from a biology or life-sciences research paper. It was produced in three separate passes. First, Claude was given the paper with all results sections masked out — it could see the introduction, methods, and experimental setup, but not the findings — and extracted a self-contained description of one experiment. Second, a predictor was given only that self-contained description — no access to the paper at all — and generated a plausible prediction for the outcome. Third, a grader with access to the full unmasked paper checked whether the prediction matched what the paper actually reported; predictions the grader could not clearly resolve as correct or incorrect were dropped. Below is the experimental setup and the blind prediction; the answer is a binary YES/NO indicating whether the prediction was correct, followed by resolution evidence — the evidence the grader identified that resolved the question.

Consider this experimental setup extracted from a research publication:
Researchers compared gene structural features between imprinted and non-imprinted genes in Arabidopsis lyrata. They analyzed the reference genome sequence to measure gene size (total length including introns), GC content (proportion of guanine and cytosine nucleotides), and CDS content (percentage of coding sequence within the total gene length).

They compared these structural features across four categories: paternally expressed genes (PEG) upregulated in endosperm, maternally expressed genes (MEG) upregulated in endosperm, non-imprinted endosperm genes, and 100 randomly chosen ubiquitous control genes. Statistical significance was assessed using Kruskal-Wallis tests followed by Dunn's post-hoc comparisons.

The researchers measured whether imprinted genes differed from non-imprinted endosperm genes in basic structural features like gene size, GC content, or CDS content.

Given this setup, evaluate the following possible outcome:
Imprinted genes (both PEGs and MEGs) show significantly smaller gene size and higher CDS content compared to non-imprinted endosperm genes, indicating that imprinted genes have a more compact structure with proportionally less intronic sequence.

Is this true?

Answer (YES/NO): NO